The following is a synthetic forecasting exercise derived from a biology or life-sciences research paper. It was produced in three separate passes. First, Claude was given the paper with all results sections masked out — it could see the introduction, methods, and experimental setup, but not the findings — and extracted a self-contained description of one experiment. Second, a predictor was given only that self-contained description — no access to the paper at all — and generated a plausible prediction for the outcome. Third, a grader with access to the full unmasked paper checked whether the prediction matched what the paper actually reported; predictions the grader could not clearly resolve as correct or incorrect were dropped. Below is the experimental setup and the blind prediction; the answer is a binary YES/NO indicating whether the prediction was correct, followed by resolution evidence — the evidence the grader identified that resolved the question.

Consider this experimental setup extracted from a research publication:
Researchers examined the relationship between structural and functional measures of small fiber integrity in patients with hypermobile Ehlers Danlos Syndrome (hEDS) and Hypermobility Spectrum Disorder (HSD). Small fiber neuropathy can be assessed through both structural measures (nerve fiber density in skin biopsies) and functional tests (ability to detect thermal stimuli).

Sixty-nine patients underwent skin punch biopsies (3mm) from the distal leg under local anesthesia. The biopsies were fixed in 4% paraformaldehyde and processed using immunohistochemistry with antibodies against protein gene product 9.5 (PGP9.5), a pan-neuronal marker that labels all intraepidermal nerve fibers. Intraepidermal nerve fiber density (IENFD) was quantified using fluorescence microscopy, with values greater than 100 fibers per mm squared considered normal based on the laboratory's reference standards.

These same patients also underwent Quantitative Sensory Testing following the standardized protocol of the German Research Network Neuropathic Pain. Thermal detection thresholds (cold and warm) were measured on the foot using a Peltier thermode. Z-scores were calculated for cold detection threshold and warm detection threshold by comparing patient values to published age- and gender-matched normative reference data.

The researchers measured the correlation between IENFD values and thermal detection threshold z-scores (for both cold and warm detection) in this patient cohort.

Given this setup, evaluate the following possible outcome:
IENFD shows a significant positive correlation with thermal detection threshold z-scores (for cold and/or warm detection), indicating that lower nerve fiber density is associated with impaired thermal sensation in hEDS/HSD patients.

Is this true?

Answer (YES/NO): NO